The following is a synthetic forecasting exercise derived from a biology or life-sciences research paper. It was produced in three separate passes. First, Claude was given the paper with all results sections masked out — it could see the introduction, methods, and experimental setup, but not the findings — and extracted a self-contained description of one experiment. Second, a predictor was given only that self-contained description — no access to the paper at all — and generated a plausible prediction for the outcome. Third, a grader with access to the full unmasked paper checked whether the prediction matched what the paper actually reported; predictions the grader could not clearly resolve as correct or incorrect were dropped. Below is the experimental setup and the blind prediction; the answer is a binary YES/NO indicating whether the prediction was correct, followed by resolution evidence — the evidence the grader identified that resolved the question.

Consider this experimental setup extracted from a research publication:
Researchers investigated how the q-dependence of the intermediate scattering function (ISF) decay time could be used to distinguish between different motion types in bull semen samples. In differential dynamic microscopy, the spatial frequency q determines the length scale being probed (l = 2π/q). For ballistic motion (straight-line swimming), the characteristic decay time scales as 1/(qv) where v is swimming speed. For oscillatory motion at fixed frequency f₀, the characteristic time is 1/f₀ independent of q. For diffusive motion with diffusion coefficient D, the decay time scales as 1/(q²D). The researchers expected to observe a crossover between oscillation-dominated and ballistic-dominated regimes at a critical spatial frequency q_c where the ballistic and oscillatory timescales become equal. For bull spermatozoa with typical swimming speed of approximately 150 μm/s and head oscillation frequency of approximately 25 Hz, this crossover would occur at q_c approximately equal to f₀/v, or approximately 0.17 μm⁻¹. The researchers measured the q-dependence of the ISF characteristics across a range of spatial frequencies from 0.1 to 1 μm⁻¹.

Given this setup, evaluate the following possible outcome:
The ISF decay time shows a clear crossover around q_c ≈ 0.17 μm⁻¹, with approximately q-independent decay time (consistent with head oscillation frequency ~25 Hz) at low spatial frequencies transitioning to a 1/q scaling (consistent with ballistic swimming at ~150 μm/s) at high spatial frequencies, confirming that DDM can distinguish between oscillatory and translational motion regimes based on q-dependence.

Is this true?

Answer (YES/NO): NO